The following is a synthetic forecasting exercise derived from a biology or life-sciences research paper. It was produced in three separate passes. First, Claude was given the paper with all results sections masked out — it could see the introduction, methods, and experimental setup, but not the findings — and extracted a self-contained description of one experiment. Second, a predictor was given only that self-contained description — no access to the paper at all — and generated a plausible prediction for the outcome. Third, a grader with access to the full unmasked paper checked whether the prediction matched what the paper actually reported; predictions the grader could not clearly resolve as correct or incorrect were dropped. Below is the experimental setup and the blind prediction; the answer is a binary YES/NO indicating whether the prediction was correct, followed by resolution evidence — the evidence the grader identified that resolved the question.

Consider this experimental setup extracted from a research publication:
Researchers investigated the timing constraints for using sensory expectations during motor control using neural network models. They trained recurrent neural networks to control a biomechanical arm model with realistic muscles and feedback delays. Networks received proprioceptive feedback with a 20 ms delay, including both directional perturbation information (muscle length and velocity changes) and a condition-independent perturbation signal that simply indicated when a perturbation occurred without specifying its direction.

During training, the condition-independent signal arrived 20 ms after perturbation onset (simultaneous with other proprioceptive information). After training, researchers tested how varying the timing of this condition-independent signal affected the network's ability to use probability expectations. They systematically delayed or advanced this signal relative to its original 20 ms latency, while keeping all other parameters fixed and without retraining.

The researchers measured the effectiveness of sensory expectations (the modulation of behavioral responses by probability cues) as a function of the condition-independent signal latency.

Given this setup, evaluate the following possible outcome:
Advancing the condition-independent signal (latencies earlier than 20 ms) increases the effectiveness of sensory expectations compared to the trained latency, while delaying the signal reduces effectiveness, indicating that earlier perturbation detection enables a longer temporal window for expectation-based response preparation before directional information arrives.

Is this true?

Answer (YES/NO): YES